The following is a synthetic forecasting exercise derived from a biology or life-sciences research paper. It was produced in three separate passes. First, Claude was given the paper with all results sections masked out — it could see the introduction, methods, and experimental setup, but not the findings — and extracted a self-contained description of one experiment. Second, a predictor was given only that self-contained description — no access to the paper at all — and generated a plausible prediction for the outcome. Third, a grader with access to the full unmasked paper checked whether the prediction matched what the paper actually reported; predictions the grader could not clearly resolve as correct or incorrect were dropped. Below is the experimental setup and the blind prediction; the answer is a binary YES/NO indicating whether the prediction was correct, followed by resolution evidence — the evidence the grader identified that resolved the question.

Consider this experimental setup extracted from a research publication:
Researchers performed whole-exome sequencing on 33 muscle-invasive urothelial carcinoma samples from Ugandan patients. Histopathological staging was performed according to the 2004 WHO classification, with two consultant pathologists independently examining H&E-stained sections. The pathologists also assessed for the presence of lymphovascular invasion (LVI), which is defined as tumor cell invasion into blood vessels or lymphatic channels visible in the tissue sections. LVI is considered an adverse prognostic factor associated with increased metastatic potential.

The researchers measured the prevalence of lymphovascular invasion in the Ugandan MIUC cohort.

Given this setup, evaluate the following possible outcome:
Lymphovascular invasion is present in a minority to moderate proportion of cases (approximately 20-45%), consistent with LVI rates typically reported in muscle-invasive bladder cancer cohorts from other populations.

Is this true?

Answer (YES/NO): NO